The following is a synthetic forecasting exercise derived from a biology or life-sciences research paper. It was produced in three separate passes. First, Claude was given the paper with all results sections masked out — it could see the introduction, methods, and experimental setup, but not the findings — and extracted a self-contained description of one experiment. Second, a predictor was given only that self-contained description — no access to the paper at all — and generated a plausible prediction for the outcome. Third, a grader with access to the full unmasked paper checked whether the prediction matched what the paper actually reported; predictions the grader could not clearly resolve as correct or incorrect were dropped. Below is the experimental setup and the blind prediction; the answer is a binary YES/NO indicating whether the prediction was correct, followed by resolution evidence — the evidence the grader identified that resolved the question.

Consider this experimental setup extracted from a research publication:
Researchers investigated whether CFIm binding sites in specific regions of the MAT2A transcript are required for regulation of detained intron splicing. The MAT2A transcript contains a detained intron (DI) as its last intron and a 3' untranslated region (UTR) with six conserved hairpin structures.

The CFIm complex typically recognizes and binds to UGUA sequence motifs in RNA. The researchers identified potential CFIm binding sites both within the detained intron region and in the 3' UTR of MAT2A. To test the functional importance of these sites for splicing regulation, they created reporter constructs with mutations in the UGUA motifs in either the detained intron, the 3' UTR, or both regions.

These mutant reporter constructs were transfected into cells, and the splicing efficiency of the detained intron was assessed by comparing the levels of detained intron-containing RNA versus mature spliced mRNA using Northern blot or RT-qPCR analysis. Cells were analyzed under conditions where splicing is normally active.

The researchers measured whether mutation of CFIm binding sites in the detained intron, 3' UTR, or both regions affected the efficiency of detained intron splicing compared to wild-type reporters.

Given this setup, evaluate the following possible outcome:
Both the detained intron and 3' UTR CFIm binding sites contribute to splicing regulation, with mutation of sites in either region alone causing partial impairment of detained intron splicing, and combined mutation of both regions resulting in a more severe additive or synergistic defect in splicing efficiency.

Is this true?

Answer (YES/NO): NO